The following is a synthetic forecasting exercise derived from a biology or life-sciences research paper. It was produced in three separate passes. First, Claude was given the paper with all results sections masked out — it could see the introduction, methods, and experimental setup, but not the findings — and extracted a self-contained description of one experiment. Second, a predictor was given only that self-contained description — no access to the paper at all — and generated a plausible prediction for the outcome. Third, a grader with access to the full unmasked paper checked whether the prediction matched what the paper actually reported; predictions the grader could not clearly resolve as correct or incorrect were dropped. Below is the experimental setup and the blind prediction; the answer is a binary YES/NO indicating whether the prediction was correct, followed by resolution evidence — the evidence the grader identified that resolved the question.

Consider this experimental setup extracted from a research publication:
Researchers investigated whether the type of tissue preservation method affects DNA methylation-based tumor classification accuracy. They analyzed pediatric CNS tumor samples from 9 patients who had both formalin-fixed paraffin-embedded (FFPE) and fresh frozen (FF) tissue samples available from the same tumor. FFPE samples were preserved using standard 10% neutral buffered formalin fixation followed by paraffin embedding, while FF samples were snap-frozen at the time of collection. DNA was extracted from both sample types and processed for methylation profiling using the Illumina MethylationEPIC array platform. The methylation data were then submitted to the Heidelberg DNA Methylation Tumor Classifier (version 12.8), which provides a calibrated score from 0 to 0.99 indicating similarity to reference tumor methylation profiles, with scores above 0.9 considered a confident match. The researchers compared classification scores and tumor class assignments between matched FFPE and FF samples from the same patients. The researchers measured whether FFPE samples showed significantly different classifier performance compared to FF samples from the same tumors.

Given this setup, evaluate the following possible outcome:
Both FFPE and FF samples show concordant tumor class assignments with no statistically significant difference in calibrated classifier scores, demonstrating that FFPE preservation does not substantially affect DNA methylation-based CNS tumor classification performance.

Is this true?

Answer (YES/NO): YES